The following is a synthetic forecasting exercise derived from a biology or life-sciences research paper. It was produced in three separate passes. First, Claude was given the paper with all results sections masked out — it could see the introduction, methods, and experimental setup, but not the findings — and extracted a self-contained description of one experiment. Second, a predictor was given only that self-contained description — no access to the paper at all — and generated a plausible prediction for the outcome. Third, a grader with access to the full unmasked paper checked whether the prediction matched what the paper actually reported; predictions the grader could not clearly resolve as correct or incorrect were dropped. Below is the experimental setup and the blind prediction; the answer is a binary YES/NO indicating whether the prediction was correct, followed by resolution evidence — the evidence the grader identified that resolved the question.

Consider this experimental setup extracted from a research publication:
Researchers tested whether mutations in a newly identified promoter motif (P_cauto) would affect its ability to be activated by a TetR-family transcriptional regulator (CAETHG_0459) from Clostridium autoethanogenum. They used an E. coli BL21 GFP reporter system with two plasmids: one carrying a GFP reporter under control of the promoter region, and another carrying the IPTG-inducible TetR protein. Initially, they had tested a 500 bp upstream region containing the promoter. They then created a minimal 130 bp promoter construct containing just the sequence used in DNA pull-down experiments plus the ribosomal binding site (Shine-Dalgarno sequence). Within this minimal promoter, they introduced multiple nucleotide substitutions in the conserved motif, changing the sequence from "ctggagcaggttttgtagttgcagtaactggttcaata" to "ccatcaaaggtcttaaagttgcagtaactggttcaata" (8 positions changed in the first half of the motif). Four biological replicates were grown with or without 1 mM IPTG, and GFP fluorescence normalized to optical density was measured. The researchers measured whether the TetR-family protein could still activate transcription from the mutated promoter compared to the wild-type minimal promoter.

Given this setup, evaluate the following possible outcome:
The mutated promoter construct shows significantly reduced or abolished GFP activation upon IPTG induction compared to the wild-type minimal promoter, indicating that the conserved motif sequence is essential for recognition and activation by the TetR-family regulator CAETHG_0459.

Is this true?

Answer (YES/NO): YES